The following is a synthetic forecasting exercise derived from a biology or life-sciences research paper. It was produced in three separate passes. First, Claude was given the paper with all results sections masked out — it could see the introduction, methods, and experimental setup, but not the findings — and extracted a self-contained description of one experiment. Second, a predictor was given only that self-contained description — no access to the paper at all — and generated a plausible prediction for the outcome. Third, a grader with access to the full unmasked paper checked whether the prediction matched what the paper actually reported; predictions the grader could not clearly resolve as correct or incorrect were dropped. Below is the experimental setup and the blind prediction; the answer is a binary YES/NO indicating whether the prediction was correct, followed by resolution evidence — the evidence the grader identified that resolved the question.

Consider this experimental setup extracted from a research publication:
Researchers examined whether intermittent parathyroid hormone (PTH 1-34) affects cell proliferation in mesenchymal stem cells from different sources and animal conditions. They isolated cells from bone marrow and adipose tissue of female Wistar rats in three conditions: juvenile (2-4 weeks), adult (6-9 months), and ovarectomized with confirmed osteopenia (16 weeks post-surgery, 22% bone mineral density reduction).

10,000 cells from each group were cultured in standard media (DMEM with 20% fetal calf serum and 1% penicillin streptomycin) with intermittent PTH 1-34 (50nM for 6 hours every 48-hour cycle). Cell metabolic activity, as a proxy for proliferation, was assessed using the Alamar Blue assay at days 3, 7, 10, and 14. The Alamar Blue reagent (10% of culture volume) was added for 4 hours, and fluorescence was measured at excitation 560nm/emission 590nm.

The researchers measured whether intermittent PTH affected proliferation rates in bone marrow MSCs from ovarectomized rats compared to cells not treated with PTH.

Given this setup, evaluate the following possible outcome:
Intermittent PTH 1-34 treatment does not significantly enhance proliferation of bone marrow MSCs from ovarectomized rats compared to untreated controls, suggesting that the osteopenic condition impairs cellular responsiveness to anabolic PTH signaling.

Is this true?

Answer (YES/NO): NO